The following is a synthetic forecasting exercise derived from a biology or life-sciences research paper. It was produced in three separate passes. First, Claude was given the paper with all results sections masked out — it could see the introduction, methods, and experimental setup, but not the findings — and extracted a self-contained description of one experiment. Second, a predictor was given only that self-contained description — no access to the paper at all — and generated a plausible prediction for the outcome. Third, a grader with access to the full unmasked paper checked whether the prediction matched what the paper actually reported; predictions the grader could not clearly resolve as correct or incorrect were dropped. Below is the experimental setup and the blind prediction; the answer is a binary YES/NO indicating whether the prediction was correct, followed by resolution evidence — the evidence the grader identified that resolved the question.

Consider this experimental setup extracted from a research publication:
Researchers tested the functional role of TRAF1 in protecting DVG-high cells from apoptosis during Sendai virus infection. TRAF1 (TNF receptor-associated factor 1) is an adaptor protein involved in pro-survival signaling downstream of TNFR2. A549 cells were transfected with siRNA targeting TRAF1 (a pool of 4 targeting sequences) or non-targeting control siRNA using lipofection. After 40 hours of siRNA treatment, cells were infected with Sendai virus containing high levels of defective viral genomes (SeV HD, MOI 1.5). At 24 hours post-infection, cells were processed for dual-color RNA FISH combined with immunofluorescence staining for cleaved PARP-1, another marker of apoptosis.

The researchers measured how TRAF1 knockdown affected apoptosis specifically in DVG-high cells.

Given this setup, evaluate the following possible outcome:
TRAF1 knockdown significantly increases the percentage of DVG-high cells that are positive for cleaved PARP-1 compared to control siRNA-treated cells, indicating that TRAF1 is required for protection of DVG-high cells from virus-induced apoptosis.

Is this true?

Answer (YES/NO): NO